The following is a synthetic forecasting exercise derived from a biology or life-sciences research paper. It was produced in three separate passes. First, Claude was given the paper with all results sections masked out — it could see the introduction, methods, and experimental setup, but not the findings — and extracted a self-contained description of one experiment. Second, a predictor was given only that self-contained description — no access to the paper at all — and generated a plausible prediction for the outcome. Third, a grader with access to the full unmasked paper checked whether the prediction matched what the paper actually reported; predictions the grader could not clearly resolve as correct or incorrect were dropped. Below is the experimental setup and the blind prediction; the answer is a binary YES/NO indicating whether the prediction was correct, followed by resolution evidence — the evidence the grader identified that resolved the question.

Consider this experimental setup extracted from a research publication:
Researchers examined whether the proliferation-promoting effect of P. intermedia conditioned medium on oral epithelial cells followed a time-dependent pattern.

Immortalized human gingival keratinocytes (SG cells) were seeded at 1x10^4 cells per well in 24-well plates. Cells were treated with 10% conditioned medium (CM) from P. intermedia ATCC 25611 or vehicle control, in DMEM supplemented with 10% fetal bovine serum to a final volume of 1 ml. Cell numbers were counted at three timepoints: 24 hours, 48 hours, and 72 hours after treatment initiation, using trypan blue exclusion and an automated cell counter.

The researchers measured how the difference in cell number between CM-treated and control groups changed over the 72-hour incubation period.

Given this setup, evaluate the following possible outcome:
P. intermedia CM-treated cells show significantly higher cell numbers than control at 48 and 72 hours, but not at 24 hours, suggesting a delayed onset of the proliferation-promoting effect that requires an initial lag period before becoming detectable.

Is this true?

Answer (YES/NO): NO